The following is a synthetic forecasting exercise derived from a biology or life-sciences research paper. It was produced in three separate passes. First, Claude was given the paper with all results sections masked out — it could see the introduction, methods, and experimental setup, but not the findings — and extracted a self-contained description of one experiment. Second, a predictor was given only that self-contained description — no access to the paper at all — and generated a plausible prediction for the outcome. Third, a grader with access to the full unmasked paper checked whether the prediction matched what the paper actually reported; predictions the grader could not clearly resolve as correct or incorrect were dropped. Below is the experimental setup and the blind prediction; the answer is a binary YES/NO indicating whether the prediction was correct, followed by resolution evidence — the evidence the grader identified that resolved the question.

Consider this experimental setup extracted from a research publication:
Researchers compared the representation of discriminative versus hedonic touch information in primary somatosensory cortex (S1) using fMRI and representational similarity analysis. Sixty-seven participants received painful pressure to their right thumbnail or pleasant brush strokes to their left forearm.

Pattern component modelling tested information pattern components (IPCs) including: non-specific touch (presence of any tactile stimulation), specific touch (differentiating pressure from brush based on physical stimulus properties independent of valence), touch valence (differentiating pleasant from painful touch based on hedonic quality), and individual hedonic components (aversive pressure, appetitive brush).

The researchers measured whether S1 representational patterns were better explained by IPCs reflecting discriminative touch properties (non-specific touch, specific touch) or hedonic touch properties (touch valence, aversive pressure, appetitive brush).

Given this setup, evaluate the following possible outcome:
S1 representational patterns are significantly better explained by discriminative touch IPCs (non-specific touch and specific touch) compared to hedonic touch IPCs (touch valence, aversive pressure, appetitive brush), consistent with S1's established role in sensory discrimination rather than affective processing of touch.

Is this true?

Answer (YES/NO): YES